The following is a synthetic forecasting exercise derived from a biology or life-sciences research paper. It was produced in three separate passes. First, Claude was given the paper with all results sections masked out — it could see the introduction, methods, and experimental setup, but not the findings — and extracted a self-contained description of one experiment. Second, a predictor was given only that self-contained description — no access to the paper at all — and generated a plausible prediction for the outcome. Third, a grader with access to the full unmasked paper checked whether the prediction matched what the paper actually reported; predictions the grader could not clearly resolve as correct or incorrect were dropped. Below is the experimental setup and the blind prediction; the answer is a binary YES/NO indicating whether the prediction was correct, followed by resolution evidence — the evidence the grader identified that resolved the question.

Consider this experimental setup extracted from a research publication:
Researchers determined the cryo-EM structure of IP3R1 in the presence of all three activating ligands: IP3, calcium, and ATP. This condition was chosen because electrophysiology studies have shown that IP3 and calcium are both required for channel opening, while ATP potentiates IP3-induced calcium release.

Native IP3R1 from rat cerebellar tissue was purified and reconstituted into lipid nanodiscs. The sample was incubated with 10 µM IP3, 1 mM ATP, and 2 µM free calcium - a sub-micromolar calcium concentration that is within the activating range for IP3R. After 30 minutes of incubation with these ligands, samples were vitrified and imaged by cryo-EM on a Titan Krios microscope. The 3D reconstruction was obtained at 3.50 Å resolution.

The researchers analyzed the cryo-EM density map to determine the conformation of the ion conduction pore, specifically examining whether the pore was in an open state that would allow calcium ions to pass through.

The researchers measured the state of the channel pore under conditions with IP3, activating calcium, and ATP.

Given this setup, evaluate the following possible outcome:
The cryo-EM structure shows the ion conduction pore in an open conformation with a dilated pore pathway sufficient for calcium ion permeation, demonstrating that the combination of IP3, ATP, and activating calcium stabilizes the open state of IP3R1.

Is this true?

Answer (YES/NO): YES